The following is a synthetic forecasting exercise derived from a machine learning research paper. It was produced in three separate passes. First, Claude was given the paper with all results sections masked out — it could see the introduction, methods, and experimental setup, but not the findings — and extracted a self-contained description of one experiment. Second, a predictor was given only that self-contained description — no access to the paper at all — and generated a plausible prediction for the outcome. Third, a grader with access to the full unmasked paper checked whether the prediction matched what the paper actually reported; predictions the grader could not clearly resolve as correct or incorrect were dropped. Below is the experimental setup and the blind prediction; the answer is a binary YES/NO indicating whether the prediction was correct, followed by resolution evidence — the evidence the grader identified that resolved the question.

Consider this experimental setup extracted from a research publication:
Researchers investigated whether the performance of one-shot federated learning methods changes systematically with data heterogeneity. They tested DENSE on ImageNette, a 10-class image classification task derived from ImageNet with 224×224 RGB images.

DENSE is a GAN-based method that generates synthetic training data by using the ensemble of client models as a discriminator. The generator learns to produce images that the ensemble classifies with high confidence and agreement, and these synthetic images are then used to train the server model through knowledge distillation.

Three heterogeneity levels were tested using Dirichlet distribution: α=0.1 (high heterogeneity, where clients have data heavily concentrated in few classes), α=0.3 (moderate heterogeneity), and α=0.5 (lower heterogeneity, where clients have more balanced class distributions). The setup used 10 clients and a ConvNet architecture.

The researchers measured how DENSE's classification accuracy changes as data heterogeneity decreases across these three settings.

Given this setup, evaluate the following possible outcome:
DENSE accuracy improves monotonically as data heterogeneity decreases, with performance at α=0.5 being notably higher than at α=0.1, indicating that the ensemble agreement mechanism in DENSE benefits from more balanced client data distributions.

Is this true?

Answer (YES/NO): YES